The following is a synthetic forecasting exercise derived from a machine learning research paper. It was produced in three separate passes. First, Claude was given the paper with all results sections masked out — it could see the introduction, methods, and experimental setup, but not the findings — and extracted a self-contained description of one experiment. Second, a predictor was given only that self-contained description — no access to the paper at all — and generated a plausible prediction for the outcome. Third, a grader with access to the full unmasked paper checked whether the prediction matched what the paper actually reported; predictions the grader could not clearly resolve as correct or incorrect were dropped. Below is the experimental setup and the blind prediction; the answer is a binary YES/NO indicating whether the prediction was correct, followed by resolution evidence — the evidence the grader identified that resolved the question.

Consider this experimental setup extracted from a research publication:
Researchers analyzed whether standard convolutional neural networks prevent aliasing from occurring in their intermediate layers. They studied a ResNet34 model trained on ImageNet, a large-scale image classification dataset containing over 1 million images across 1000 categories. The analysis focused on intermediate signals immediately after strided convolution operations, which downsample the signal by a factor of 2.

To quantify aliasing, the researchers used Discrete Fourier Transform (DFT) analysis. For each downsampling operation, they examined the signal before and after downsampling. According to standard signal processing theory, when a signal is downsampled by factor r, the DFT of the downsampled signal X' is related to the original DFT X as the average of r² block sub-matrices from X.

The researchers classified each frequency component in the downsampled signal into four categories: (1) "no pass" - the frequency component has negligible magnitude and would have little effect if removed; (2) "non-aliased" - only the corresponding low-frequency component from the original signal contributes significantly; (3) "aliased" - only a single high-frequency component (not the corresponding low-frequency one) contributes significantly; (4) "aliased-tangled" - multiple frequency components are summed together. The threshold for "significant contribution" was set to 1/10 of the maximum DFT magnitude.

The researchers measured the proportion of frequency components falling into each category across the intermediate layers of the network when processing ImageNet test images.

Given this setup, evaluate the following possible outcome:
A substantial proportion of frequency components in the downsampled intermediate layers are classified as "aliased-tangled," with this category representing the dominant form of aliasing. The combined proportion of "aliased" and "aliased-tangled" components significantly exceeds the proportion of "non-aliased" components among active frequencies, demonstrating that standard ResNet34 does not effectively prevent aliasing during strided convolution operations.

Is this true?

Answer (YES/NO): YES